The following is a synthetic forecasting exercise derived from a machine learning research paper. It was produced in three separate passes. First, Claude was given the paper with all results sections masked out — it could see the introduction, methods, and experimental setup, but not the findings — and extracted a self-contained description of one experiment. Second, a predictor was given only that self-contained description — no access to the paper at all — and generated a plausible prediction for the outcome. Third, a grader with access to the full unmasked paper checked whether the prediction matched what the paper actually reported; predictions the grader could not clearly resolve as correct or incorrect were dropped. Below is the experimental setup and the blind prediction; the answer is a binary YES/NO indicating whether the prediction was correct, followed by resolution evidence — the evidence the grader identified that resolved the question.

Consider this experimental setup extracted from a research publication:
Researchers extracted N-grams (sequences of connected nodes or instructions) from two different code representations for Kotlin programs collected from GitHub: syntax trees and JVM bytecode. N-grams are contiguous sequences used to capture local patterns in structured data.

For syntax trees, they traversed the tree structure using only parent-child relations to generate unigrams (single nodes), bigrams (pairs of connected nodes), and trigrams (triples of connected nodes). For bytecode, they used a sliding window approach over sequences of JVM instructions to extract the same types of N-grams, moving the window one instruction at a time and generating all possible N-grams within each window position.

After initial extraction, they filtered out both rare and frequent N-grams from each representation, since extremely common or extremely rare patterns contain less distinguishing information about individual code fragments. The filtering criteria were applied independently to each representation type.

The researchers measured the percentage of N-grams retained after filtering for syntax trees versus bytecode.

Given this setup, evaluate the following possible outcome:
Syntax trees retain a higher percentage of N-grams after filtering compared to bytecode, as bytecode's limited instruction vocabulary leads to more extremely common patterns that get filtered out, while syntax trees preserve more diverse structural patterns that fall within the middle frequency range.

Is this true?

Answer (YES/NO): NO